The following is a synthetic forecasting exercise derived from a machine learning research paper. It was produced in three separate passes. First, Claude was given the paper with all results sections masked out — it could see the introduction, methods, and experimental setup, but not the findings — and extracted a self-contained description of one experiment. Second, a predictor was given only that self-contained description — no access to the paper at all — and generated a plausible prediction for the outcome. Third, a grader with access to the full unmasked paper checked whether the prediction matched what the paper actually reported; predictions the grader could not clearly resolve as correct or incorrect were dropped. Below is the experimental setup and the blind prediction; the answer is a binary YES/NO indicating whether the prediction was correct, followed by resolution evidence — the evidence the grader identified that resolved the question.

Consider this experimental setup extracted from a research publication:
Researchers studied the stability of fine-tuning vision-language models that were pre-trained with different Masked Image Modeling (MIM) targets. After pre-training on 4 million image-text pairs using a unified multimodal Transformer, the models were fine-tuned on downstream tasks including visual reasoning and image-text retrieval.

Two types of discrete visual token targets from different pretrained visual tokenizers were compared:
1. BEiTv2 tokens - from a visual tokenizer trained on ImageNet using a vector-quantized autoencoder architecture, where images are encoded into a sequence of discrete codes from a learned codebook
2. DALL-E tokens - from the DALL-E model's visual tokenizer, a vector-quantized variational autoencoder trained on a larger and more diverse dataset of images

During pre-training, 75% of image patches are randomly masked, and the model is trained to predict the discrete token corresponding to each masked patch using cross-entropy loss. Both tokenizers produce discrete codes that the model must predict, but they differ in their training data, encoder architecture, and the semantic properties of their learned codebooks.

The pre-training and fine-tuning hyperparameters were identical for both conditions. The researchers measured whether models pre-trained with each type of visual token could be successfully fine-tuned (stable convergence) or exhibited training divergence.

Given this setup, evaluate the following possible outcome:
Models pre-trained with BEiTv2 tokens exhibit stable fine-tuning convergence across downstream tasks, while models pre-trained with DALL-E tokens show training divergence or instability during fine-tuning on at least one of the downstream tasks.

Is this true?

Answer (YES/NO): YES